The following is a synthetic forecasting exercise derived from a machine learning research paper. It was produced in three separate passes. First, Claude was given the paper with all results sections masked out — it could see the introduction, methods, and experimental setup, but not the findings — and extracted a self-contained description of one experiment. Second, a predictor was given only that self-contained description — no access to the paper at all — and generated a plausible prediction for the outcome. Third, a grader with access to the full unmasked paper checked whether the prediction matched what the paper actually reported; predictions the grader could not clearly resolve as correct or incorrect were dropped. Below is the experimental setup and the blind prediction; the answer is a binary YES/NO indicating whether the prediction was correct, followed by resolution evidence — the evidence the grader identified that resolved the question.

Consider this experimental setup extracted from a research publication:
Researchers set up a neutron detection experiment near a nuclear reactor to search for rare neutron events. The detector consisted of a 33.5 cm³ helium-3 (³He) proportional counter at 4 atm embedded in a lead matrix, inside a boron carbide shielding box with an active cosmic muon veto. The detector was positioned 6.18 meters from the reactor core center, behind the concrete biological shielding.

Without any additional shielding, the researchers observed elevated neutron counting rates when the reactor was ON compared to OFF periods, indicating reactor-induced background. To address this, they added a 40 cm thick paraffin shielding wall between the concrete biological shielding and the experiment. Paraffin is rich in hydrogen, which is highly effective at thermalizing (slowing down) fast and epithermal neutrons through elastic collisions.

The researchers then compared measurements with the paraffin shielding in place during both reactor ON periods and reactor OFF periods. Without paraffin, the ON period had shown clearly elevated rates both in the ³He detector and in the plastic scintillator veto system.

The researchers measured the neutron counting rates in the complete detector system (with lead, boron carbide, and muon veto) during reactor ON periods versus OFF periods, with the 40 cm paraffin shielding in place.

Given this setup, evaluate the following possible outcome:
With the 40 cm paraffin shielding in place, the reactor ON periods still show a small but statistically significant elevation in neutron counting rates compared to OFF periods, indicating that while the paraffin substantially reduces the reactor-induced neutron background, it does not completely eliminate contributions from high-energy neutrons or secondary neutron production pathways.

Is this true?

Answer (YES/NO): NO